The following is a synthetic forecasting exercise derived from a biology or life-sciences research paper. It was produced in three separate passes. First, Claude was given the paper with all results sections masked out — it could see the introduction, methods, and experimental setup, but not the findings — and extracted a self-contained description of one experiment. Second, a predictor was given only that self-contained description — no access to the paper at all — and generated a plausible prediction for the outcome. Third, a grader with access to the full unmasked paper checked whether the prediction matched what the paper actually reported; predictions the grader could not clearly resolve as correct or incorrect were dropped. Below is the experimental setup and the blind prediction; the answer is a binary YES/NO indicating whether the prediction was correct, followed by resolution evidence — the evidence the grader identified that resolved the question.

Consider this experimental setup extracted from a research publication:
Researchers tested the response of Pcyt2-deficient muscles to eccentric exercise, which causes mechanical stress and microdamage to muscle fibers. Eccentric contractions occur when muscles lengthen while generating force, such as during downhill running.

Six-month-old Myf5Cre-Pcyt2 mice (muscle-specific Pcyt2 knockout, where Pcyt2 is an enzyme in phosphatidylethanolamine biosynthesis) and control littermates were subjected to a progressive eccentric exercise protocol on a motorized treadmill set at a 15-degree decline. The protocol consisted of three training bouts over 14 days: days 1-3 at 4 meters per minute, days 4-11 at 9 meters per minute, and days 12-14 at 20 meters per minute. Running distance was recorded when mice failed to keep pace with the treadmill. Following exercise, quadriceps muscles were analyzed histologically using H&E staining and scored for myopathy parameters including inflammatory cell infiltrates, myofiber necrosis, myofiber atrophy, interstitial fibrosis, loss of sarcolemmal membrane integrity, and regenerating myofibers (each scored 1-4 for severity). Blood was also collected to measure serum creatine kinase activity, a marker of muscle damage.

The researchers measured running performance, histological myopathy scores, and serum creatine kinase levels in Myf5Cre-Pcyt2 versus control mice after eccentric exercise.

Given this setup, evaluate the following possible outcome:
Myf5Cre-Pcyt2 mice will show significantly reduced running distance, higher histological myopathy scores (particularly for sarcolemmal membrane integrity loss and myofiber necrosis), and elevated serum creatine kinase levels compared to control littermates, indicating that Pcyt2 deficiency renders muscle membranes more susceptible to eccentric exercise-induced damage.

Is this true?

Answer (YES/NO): YES